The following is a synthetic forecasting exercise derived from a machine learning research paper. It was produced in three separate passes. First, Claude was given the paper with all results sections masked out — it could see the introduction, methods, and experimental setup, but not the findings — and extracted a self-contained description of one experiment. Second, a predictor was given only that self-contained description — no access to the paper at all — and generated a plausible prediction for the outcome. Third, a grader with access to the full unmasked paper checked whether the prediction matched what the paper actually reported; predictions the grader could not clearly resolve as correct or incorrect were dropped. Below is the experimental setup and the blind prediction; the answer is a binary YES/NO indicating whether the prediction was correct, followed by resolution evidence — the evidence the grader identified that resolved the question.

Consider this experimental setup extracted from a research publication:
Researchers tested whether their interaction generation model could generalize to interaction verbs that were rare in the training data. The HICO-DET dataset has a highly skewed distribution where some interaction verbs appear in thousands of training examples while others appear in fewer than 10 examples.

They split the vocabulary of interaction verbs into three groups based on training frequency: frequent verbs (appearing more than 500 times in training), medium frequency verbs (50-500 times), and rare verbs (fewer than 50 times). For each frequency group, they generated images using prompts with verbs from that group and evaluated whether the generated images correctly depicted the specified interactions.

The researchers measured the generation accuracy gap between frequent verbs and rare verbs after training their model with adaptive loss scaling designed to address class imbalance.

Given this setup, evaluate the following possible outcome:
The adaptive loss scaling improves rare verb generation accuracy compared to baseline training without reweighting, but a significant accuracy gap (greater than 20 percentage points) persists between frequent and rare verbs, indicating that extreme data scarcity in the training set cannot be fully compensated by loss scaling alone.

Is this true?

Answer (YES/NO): NO